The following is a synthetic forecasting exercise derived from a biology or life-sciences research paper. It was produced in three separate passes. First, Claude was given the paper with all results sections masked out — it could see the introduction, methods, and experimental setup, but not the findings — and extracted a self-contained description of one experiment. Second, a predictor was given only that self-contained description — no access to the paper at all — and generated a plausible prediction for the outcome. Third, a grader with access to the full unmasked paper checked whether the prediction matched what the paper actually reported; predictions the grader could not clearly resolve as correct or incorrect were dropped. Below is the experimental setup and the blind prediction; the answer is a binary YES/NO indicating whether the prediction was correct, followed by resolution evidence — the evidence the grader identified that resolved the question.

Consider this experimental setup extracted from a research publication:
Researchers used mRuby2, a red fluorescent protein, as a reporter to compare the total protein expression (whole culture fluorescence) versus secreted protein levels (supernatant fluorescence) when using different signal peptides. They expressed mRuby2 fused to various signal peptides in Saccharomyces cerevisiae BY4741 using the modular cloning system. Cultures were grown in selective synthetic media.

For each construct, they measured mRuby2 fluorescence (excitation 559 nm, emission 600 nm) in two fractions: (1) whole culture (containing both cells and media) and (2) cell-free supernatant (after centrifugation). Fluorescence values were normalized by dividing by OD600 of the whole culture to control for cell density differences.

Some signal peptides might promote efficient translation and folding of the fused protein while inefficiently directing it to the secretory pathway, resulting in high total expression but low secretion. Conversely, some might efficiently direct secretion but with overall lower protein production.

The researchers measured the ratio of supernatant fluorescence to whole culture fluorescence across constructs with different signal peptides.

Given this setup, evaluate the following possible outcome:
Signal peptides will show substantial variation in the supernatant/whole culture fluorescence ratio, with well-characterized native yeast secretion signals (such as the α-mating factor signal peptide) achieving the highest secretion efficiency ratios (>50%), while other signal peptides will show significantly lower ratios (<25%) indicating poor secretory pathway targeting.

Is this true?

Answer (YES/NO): NO